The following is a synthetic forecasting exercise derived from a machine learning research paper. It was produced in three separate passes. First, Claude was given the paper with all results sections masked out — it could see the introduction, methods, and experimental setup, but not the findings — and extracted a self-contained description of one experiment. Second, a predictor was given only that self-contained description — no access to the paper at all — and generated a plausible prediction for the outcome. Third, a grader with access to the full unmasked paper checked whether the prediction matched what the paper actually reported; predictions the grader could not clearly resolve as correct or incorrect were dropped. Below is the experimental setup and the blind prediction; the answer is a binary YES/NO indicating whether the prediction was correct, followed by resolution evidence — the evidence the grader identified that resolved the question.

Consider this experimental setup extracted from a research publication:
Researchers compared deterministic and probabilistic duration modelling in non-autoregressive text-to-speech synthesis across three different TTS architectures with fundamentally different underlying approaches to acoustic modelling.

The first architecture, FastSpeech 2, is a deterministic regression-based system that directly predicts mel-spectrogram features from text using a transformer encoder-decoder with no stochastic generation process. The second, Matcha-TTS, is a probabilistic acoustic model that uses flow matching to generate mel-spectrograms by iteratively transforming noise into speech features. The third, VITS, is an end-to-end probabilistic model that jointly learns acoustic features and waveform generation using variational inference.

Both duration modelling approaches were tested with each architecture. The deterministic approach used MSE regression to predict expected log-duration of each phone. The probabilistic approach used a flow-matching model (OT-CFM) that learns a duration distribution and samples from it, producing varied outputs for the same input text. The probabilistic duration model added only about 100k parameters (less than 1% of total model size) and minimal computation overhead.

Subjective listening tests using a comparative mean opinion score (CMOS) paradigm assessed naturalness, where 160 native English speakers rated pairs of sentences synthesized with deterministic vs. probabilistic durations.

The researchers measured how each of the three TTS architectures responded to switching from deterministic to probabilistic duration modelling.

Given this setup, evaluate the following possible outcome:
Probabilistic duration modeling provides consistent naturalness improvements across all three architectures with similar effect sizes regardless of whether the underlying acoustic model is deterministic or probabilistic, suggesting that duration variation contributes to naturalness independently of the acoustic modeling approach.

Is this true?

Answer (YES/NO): NO